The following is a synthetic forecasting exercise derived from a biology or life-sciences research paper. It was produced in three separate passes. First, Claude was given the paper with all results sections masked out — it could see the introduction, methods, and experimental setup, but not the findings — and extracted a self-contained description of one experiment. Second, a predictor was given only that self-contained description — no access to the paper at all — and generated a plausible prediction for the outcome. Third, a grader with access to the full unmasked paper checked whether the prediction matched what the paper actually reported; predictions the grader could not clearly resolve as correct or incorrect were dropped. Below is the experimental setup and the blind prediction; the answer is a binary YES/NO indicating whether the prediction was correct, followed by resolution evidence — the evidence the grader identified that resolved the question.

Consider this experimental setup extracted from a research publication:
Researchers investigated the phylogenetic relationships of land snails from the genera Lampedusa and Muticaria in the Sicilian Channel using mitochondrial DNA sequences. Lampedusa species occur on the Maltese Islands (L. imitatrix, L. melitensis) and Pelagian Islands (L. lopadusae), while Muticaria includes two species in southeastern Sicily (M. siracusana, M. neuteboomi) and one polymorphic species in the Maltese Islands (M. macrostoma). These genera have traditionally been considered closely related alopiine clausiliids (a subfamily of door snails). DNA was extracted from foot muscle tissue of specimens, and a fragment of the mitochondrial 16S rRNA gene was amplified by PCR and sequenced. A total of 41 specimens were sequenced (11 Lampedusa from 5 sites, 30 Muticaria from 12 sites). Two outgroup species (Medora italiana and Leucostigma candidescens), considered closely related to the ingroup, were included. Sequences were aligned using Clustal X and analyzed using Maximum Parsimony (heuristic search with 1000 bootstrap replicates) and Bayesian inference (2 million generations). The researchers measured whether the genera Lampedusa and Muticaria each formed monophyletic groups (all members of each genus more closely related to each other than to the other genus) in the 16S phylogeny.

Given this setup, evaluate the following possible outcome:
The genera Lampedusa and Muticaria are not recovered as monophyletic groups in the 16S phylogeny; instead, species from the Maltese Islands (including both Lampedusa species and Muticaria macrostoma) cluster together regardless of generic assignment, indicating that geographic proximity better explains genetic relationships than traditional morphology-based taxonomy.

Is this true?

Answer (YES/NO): NO